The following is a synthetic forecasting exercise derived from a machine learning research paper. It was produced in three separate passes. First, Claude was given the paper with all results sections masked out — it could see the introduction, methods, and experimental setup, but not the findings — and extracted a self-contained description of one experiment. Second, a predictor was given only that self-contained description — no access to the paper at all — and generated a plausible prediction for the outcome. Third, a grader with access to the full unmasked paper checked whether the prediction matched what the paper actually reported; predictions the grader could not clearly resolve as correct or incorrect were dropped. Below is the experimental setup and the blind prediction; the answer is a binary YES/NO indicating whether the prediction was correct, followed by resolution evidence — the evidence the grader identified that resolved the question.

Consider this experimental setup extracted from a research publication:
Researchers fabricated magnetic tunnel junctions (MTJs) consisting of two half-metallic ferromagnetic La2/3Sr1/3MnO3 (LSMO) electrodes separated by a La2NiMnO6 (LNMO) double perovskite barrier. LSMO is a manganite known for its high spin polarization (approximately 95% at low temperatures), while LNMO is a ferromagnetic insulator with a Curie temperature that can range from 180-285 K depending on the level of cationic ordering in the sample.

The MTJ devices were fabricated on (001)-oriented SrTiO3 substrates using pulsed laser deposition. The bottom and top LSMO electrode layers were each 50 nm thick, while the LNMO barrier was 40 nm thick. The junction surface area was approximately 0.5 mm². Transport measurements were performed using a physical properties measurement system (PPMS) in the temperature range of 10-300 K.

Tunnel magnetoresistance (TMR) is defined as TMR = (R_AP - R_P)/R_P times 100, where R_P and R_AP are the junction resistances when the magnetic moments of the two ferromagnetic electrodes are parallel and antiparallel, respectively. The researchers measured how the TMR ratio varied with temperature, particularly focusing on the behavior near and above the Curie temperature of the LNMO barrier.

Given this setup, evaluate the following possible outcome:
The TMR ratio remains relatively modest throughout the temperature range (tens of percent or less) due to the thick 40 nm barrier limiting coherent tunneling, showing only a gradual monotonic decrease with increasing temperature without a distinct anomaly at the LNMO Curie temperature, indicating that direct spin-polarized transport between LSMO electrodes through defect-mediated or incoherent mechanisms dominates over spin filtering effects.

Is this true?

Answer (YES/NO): NO